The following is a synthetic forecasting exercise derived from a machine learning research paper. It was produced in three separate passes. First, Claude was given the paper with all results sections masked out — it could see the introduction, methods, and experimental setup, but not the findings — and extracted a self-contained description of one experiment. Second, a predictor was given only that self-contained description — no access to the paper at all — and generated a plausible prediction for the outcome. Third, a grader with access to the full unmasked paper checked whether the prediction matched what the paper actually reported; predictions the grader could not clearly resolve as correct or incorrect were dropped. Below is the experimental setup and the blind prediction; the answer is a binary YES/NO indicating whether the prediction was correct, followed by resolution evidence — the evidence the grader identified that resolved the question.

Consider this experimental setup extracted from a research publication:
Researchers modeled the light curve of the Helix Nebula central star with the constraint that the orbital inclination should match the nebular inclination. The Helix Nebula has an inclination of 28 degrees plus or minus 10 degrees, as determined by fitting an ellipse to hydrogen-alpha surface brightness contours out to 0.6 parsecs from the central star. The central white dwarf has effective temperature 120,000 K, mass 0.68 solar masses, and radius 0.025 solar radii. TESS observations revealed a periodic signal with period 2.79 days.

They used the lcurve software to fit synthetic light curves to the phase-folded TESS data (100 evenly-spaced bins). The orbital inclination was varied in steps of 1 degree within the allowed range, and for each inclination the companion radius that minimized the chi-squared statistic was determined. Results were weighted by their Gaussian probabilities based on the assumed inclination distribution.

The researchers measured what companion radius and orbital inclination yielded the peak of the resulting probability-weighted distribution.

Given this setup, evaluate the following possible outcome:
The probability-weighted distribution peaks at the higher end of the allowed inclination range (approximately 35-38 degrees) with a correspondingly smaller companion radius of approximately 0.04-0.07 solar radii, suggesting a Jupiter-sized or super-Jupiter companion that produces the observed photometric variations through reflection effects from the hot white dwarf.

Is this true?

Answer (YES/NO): NO